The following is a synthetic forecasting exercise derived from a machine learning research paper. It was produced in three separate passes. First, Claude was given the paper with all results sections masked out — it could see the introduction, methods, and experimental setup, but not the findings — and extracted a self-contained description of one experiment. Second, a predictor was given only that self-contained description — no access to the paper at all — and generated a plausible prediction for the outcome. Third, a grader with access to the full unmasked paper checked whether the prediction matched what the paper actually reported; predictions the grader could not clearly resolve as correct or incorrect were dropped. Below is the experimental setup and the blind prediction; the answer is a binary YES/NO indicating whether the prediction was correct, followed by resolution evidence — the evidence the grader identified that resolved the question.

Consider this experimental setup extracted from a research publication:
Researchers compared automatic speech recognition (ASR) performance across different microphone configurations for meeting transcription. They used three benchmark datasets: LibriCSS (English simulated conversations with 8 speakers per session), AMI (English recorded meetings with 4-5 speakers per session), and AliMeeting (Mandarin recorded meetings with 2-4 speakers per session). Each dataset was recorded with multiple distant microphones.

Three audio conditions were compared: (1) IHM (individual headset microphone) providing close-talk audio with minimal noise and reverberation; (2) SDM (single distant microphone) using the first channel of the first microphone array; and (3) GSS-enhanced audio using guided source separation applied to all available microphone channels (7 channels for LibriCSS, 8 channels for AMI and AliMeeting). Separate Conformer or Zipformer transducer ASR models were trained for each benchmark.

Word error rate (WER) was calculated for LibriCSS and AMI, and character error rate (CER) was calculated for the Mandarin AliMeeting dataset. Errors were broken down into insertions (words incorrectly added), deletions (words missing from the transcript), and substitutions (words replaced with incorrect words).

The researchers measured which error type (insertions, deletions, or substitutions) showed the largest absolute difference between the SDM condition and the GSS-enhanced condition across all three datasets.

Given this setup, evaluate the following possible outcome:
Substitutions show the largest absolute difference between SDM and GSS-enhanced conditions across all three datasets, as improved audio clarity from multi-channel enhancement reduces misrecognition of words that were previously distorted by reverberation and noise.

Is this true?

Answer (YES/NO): YES